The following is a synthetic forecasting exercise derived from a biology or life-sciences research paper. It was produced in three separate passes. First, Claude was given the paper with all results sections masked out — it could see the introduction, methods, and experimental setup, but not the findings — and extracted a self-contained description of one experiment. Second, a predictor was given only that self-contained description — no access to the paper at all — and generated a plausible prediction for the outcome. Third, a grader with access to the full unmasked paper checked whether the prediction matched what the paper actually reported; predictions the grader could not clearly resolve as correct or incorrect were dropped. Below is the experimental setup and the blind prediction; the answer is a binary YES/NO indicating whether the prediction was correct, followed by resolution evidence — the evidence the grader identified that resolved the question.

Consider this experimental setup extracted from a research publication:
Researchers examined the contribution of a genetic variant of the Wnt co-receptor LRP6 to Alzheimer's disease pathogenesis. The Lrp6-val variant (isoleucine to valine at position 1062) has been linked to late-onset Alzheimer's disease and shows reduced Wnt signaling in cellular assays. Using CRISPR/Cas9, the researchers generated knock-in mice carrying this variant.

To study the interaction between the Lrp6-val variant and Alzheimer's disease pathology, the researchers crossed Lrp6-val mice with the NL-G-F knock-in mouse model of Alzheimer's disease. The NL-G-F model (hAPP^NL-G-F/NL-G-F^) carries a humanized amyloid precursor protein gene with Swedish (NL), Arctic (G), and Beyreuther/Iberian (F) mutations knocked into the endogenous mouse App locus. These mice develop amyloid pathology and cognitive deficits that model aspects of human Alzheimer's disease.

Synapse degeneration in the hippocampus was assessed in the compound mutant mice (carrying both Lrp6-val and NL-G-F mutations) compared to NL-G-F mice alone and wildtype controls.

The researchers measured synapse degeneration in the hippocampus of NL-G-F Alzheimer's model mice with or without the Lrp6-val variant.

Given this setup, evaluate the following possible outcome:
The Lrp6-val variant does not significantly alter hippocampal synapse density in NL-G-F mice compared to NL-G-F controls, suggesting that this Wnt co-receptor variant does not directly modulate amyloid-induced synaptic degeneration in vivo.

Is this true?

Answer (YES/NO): NO